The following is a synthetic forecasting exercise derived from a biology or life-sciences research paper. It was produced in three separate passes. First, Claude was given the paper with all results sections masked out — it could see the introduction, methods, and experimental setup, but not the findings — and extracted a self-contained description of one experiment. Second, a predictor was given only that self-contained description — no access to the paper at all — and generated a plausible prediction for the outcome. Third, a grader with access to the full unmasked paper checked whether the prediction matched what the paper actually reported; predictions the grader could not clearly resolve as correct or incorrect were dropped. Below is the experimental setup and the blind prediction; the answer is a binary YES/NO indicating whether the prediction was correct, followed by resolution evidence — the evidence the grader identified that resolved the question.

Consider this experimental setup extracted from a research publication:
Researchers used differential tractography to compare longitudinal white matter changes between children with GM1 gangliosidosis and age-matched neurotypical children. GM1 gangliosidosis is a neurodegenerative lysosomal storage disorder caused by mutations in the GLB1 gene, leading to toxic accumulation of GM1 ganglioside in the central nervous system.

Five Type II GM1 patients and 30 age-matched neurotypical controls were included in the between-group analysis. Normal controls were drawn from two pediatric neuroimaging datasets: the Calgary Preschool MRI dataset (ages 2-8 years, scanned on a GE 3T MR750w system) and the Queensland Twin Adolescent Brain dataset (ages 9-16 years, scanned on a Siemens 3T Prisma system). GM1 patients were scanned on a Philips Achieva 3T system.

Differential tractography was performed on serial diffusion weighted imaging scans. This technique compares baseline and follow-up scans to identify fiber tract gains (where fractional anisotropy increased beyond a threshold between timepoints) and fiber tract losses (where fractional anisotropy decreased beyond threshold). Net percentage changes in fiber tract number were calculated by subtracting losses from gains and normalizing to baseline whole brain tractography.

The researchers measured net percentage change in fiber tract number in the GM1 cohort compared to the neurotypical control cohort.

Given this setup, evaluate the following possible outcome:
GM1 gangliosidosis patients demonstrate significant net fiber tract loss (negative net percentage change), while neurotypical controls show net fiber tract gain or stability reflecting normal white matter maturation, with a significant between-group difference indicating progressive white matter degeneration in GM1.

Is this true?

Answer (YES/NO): YES